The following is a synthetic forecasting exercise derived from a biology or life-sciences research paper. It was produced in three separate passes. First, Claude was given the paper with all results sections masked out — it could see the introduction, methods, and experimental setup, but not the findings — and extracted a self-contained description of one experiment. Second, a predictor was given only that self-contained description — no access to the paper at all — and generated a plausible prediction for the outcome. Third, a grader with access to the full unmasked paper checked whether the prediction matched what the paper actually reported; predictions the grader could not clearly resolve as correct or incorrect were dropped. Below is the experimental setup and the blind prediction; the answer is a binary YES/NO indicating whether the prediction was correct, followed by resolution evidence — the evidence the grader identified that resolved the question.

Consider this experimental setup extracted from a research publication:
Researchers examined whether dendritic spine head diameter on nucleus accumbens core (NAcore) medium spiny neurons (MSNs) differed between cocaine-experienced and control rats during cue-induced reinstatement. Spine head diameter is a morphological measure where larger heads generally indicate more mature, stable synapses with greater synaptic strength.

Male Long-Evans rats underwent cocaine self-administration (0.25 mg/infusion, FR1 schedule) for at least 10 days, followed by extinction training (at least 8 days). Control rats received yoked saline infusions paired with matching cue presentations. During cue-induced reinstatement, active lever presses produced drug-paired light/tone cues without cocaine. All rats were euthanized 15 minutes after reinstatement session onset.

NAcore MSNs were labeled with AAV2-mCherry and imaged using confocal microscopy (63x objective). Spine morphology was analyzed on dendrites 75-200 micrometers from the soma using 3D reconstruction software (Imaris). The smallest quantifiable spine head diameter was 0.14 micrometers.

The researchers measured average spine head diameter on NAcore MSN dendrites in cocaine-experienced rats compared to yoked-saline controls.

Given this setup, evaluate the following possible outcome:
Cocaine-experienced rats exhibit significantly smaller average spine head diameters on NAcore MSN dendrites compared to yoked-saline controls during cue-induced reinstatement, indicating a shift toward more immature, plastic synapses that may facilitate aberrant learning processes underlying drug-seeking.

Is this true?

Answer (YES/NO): NO